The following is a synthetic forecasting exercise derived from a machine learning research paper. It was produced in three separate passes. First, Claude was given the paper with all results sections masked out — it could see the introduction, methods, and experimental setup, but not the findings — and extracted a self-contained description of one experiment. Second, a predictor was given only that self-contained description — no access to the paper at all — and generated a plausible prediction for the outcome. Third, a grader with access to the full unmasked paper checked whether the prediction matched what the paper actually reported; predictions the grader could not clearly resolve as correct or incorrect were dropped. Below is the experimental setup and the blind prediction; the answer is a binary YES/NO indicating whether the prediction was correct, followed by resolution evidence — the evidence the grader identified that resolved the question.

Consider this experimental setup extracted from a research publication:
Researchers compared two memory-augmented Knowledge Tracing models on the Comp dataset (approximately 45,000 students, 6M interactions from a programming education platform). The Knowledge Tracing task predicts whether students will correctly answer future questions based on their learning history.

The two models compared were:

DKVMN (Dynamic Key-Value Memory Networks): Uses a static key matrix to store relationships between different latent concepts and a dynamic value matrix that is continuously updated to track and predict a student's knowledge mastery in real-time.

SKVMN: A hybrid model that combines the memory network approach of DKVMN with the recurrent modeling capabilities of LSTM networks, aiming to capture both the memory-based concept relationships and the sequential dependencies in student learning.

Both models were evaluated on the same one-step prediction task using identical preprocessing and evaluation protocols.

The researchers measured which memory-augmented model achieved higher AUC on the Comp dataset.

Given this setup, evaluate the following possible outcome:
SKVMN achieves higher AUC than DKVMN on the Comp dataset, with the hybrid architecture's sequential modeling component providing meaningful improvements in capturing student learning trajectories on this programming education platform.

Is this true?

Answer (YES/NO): NO